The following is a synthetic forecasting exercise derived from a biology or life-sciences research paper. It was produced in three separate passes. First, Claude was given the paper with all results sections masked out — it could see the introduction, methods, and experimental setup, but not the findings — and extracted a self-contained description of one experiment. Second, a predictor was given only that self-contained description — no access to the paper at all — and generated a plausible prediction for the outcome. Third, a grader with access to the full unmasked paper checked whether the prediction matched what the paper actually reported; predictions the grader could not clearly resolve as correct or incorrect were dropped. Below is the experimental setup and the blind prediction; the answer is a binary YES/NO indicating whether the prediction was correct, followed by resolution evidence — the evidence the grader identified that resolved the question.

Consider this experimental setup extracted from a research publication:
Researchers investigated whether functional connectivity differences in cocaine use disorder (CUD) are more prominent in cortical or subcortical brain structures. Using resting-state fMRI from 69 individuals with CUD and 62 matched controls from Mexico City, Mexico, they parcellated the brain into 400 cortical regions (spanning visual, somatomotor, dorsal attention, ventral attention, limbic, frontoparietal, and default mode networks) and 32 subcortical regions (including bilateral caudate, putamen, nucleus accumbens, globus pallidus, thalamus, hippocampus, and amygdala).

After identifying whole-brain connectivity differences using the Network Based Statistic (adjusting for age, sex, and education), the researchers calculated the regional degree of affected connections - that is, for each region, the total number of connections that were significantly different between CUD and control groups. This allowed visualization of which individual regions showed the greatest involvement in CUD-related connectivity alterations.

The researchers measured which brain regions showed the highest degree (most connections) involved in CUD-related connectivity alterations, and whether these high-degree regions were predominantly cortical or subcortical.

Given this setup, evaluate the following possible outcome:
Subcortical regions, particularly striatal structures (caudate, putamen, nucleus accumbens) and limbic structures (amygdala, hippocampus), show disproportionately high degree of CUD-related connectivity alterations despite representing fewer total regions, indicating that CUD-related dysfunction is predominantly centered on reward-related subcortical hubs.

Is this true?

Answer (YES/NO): NO